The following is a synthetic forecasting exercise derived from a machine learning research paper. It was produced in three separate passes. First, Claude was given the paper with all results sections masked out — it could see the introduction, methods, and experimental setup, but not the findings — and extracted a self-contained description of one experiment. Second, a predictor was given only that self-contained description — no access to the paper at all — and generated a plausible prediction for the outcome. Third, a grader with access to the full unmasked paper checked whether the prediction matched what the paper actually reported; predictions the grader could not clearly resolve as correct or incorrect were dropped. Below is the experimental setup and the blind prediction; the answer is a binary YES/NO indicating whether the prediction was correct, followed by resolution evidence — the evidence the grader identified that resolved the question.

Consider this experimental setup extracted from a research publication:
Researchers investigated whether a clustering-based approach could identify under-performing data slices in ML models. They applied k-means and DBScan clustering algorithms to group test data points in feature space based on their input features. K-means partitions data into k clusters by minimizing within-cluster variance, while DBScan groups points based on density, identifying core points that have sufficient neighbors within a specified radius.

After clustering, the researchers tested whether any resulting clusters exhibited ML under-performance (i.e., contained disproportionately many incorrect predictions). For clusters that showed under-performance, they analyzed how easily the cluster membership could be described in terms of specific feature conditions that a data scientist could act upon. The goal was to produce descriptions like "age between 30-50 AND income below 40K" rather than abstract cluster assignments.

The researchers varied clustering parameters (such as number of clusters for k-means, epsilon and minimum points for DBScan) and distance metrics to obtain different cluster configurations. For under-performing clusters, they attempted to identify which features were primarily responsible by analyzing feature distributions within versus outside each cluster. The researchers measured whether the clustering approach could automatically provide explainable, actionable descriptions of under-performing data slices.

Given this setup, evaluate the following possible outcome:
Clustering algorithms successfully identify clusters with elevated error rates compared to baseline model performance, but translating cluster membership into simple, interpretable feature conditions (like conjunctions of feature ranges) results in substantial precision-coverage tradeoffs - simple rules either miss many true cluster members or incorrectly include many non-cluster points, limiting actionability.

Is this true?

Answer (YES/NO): NO